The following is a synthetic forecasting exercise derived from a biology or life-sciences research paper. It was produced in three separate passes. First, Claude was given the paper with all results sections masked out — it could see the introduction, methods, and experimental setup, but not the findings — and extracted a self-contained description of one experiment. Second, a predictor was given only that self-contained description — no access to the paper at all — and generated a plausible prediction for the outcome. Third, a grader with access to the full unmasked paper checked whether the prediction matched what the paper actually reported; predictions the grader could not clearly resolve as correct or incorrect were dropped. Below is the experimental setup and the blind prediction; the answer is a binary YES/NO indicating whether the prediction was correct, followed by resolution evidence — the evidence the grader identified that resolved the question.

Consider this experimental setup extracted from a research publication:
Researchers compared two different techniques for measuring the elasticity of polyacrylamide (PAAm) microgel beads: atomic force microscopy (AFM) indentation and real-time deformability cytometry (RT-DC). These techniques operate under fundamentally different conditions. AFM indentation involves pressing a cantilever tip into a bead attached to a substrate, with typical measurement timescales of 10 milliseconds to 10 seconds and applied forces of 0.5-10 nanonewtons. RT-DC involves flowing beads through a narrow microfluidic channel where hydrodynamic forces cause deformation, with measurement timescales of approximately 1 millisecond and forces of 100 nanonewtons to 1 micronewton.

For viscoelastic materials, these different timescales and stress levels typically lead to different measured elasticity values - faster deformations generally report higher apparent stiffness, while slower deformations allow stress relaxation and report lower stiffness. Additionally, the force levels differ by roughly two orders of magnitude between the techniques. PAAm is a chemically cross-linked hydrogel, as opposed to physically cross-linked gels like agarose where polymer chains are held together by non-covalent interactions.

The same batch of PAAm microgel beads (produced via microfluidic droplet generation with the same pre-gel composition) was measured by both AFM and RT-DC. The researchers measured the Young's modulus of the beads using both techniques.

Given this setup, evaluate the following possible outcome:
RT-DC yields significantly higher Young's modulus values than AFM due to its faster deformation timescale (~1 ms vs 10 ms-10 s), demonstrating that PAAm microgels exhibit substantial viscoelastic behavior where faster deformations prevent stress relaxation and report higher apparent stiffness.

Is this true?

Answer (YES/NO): NO